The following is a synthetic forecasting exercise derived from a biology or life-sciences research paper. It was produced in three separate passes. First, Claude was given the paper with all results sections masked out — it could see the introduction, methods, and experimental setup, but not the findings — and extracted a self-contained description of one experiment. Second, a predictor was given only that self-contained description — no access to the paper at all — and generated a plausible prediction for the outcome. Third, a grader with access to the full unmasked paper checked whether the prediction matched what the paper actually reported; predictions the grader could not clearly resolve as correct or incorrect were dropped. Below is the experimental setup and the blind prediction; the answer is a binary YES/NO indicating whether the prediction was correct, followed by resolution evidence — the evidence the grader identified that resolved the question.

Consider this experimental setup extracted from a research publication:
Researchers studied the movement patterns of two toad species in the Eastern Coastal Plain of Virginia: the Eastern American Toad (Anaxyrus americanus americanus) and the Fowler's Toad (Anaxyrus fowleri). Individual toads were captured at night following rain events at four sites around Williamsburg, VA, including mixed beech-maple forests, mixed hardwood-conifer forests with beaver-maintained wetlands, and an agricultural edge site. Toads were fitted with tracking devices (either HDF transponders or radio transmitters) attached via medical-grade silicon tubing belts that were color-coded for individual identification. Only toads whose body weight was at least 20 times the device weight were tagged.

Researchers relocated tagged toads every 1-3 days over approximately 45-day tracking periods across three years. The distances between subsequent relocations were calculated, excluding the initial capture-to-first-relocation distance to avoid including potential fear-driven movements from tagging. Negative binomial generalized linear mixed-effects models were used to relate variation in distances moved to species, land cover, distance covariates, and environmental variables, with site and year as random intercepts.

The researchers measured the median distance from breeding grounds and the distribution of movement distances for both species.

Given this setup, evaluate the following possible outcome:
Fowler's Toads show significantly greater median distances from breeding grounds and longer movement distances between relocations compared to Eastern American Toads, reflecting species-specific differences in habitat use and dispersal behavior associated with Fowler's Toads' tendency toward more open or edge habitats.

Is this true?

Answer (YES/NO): NO